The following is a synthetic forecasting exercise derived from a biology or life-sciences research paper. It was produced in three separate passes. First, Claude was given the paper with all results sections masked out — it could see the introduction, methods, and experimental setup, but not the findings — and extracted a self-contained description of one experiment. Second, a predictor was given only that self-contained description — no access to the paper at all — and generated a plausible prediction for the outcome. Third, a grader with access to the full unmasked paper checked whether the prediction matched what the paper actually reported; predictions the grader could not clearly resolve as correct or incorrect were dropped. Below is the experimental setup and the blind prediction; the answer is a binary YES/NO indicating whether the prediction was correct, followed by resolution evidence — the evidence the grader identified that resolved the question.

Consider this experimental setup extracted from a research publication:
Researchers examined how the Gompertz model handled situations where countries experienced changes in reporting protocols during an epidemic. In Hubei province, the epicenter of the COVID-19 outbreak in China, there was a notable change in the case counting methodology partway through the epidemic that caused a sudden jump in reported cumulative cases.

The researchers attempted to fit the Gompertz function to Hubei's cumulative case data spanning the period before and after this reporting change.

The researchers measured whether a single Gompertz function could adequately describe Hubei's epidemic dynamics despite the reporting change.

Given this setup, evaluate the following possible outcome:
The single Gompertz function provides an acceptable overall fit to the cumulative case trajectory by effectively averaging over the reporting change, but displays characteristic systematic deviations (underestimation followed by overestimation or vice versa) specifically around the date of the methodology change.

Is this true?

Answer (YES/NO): NO